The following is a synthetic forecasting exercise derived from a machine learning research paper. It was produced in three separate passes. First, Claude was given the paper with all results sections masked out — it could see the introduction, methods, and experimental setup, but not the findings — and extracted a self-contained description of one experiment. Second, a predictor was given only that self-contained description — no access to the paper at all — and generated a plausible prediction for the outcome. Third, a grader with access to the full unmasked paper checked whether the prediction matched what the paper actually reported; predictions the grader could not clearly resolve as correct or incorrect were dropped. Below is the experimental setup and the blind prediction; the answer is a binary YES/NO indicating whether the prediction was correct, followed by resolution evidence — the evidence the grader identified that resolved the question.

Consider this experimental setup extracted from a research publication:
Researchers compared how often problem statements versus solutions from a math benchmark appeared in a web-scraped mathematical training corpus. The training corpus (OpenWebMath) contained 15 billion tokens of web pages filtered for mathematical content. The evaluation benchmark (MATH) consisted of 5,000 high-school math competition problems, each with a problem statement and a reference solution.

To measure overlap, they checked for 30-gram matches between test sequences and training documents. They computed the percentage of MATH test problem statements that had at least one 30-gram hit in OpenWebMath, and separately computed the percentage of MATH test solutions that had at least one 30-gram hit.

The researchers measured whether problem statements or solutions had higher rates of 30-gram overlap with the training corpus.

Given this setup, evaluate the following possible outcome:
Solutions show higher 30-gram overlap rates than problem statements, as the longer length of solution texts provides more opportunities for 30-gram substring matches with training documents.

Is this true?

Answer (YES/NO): NO